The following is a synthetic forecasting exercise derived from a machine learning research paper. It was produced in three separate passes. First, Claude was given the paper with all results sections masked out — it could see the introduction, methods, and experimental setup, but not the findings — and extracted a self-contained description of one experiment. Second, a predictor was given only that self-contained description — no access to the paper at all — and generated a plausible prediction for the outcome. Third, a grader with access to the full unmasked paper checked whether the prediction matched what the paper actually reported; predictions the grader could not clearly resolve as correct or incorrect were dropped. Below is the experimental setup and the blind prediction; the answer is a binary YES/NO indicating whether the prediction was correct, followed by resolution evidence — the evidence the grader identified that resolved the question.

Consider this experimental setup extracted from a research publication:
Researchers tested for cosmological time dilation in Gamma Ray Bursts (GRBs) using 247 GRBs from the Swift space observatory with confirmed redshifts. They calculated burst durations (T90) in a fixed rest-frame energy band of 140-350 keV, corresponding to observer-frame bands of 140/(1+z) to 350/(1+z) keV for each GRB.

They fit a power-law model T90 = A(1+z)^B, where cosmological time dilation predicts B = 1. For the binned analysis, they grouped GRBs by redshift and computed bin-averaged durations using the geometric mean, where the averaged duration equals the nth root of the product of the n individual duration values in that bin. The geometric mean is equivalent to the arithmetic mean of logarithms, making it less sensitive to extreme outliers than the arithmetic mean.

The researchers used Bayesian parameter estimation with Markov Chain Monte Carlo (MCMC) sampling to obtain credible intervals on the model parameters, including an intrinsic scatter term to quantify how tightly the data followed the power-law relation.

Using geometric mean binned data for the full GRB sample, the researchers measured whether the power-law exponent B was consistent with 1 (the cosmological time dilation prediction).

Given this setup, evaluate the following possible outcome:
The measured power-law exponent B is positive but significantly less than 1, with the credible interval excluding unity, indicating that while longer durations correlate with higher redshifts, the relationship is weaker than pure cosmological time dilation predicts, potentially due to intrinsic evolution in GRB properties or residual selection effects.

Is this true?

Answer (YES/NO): NO